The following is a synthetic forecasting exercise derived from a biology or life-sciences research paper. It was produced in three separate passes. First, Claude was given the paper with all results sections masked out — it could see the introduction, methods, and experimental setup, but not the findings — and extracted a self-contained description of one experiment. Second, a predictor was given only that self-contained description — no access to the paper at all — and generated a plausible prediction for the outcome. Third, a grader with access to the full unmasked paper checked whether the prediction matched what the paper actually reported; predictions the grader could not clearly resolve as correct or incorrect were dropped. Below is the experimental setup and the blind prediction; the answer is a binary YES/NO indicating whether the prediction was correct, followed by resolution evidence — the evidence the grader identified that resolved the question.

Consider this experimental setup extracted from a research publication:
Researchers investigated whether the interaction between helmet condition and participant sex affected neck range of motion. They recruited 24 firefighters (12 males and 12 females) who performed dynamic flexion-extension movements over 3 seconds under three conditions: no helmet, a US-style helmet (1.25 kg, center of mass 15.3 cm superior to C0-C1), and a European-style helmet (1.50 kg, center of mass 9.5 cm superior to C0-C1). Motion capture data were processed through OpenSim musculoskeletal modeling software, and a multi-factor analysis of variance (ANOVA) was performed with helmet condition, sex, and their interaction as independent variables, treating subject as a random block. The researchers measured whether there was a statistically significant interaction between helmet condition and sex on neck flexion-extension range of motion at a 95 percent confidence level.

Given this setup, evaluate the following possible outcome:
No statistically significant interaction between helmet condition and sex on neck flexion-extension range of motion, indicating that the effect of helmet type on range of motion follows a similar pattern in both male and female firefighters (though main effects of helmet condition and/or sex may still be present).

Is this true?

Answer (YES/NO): YES